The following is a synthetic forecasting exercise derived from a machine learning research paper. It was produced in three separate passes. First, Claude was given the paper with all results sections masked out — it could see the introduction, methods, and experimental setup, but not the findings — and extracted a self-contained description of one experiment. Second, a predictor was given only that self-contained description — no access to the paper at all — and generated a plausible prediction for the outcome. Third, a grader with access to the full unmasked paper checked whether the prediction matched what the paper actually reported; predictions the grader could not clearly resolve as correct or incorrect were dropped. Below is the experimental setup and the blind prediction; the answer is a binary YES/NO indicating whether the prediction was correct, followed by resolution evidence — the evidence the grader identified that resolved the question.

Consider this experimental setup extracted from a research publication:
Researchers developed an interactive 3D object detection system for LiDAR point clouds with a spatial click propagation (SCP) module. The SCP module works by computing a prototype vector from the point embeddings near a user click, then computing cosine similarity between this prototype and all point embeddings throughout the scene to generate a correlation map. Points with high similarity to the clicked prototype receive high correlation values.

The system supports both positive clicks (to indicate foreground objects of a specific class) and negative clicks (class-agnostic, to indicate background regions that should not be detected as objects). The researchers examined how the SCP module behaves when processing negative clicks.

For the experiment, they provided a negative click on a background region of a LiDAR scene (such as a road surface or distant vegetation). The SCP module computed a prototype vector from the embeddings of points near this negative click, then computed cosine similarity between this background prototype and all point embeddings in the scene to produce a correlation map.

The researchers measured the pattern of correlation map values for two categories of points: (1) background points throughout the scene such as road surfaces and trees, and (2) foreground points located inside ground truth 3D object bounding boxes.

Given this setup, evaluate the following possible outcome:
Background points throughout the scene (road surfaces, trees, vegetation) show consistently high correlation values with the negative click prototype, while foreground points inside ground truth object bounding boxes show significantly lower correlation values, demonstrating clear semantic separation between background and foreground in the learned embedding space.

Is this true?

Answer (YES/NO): YES